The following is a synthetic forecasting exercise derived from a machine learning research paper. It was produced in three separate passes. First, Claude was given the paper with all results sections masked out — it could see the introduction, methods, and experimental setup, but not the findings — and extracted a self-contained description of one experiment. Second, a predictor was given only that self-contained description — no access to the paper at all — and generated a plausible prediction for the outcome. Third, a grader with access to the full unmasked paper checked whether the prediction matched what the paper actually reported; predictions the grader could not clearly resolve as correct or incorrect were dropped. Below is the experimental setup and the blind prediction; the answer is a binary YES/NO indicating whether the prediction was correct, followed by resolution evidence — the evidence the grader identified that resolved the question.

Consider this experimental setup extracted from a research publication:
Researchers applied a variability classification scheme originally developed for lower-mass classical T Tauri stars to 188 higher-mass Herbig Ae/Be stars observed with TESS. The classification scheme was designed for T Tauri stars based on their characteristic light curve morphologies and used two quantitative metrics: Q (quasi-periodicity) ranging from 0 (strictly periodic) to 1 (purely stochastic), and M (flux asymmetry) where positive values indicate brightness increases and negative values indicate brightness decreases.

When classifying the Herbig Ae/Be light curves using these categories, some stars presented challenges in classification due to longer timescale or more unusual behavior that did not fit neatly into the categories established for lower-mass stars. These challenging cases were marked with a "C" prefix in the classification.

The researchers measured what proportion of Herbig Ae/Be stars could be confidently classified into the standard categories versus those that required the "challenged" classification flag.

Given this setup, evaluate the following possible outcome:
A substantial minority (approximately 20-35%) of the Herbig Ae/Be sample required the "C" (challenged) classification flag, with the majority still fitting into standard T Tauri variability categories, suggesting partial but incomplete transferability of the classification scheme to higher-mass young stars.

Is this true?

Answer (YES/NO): NO